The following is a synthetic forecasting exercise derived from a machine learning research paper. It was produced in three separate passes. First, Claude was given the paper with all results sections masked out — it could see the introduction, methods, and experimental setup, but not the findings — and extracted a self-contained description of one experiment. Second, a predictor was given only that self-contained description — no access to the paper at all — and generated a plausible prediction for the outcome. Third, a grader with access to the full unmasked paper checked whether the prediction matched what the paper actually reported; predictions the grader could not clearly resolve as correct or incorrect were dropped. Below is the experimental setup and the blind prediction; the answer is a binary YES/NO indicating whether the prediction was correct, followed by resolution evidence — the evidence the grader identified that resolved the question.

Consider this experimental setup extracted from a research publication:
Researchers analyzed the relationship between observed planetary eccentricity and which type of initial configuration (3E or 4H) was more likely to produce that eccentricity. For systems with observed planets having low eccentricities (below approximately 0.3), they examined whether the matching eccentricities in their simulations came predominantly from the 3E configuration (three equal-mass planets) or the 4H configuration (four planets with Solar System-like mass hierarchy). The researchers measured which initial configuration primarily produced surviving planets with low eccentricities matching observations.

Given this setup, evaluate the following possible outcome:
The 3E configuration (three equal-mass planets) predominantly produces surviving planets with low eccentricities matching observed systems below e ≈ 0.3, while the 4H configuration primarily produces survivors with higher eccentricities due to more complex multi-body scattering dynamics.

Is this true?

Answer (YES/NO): NO